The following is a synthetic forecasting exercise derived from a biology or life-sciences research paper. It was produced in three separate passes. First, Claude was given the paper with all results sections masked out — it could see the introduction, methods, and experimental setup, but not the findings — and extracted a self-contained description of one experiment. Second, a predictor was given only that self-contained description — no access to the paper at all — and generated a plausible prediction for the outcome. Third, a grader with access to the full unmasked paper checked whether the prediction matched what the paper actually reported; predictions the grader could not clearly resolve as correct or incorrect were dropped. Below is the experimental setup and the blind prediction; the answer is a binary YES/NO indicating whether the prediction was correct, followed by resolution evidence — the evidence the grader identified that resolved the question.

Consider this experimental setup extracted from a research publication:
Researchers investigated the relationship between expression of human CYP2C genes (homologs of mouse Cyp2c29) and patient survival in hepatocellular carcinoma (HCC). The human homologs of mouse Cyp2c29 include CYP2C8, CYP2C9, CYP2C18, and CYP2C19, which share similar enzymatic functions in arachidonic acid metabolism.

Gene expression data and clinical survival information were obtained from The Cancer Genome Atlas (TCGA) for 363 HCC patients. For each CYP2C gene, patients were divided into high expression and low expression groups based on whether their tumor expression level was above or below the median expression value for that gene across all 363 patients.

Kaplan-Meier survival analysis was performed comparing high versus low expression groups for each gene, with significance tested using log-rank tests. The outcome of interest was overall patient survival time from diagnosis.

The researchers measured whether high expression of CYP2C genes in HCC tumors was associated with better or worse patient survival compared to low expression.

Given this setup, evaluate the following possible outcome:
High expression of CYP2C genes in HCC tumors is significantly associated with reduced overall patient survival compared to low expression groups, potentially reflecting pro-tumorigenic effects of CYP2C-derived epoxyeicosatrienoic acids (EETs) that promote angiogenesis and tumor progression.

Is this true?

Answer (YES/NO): NO